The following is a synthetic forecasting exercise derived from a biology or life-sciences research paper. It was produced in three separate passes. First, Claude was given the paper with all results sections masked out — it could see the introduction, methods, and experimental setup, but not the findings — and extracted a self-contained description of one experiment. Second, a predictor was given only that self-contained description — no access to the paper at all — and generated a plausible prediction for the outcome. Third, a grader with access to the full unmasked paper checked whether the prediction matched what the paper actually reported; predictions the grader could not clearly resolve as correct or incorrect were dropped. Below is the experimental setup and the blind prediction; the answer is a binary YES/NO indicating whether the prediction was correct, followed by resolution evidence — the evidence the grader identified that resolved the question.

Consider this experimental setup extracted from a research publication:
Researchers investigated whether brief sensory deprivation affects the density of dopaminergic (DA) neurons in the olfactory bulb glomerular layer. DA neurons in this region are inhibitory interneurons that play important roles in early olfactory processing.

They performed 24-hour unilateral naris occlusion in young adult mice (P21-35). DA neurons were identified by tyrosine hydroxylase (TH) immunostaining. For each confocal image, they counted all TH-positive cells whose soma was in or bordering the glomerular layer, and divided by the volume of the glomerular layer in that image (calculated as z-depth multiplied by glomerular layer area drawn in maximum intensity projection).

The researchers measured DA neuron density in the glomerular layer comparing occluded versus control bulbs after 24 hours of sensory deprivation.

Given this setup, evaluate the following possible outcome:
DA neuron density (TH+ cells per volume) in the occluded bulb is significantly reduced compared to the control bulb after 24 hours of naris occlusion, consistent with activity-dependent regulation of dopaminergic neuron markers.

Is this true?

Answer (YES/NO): NO